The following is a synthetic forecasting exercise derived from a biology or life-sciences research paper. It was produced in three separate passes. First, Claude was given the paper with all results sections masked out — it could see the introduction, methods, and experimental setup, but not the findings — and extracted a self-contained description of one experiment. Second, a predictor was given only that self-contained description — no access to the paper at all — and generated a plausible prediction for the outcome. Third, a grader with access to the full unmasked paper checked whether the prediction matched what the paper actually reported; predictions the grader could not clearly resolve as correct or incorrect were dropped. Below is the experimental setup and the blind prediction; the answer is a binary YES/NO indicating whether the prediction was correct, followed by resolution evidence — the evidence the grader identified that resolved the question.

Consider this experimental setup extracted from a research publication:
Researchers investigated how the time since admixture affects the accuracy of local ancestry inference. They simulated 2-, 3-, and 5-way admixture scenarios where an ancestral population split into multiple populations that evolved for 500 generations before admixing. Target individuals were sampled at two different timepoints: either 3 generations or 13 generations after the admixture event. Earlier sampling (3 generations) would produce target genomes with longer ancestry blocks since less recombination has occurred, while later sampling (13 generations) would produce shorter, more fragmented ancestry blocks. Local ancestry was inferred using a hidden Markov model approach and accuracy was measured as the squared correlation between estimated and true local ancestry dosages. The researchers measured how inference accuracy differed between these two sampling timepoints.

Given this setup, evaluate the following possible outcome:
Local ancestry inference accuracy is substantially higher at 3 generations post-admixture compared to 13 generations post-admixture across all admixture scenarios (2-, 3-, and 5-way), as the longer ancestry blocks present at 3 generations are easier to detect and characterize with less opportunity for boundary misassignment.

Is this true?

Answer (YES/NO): YES